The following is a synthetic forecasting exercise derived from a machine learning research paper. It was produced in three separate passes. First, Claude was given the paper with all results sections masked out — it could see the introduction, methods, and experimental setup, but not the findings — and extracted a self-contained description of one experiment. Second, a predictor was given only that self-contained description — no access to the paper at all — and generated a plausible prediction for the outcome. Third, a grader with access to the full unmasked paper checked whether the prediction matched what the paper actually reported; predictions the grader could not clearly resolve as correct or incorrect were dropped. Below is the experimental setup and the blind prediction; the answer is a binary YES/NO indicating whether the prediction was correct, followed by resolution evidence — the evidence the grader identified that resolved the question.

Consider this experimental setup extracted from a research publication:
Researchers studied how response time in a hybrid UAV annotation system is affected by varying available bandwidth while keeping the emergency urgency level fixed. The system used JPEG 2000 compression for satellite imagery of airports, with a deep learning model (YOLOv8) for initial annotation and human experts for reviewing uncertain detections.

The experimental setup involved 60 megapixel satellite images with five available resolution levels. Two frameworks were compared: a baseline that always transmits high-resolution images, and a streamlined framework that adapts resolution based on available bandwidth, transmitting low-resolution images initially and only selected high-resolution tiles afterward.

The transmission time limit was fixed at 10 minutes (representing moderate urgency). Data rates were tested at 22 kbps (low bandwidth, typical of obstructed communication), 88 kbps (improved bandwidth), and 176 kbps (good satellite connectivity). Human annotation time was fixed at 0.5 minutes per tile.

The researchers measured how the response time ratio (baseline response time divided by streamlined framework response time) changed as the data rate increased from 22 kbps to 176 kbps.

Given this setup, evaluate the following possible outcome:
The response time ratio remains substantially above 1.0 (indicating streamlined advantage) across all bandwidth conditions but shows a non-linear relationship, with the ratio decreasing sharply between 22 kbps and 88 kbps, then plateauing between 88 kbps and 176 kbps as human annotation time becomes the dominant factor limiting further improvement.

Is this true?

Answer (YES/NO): NO